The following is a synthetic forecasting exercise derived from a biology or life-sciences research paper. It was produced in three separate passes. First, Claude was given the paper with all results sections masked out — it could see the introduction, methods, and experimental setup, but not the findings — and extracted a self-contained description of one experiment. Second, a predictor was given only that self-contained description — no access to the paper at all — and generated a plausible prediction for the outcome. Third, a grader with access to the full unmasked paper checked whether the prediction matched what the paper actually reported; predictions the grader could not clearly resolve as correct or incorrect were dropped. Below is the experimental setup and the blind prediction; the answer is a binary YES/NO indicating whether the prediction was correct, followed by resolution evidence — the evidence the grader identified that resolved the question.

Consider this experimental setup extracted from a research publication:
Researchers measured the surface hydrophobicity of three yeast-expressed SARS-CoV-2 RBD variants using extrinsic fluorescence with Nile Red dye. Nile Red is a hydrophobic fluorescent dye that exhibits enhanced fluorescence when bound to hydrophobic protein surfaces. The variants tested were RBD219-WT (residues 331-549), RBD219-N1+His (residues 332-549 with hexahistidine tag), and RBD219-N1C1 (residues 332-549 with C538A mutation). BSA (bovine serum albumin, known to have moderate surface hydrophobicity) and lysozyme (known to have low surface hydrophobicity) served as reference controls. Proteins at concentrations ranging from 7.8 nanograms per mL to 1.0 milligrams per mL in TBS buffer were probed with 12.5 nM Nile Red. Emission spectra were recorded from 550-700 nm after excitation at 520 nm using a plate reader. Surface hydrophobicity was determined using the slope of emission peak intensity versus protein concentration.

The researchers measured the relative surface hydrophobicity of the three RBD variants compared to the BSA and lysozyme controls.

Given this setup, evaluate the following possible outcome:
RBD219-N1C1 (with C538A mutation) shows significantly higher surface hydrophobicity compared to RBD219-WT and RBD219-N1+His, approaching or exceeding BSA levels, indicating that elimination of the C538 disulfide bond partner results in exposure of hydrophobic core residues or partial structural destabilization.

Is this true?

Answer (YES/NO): NO